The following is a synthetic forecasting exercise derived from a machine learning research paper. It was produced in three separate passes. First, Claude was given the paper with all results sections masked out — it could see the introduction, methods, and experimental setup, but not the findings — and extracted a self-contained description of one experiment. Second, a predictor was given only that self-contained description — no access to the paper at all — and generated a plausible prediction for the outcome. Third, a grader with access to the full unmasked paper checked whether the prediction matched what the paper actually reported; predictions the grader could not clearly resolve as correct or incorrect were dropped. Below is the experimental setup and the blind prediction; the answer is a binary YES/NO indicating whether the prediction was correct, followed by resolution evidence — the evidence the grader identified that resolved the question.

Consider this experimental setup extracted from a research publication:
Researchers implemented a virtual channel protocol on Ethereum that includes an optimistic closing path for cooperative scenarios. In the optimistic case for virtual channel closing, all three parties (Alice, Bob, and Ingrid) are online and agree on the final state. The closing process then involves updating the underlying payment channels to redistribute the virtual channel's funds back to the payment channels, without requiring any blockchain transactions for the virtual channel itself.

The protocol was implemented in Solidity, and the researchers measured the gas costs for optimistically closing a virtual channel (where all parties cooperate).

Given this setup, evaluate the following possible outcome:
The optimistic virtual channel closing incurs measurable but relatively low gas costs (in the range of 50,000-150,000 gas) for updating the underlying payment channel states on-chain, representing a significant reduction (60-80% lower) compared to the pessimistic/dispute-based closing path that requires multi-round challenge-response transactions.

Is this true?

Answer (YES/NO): NO